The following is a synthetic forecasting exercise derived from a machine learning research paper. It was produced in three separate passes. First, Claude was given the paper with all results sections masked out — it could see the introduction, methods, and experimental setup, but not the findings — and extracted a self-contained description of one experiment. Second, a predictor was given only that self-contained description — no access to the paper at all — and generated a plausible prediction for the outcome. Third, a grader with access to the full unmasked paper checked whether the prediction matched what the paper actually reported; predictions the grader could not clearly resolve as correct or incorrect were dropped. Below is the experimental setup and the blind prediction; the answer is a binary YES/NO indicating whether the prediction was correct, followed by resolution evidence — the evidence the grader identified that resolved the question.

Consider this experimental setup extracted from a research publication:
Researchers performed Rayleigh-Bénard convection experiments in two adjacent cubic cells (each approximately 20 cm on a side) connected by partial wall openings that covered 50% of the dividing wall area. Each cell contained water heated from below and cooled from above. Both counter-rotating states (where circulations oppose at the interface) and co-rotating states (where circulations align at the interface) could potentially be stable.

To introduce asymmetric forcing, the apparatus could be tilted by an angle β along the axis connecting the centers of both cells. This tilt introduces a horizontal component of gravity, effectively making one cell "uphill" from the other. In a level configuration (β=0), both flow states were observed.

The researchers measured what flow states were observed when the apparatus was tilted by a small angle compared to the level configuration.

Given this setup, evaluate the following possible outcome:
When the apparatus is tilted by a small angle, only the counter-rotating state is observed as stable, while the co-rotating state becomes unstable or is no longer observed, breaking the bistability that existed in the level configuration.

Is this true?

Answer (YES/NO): NO